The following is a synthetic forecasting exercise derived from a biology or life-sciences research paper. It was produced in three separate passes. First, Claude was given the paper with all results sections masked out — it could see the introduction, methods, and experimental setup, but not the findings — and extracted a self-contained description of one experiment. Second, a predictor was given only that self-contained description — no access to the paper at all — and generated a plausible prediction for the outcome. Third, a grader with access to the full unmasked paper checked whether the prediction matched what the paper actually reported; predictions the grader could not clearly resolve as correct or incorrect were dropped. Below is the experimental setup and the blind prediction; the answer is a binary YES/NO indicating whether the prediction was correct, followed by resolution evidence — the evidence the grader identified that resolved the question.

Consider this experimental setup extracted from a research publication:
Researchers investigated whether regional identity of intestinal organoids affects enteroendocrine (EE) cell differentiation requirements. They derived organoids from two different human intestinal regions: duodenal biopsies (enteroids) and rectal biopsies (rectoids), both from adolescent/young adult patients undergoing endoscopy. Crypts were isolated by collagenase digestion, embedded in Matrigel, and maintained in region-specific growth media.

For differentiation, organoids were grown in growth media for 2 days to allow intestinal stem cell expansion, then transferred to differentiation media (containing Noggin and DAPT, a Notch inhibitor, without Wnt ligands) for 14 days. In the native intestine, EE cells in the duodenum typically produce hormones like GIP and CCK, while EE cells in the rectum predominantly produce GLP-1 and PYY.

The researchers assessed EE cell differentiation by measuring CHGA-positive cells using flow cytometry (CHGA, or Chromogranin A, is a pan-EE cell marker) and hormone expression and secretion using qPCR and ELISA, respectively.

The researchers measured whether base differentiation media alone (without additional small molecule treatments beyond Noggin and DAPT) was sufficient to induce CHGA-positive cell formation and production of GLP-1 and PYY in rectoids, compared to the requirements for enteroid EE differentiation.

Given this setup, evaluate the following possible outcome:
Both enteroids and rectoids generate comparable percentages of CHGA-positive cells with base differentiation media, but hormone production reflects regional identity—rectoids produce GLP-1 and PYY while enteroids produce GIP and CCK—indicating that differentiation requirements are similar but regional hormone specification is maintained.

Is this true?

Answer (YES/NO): NO